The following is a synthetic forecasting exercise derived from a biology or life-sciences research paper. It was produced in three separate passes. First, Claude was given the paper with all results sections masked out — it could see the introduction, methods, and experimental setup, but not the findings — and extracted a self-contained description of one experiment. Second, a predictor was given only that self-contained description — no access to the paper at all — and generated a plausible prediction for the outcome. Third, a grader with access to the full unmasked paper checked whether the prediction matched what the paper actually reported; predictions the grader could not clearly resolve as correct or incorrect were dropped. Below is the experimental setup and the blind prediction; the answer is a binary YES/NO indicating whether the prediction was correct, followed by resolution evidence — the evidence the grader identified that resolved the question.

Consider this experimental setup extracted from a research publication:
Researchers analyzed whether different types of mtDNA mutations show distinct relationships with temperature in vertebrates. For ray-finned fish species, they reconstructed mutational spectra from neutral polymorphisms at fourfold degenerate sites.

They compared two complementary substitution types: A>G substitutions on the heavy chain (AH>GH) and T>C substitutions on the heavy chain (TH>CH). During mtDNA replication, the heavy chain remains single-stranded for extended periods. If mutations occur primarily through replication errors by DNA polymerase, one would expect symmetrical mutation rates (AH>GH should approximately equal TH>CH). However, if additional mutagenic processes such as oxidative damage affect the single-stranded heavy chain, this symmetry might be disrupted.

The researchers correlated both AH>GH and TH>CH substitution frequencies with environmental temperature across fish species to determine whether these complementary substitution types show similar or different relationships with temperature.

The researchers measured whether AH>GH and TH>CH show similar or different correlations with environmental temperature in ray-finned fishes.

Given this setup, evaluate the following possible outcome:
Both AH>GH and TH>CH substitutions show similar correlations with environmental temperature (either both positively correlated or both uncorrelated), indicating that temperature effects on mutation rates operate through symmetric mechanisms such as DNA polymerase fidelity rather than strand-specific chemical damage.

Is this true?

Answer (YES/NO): NO